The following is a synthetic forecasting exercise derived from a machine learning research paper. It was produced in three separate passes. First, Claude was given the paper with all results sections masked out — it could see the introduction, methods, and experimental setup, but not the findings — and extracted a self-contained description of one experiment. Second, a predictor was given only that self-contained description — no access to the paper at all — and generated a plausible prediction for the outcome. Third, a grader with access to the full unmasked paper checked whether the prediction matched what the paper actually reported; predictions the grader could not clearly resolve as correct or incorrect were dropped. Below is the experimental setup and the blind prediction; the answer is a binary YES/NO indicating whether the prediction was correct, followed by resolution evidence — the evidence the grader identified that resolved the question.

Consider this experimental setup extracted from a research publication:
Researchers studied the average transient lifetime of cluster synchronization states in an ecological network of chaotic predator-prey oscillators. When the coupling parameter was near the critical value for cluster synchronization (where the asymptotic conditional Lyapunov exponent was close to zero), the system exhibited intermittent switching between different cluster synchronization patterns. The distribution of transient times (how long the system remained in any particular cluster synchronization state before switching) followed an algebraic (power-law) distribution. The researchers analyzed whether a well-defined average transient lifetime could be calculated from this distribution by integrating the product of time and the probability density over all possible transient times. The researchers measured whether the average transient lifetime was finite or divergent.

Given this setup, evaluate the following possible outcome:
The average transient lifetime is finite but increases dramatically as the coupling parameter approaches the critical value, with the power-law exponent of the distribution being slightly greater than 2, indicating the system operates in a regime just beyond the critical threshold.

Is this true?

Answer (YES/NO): NO